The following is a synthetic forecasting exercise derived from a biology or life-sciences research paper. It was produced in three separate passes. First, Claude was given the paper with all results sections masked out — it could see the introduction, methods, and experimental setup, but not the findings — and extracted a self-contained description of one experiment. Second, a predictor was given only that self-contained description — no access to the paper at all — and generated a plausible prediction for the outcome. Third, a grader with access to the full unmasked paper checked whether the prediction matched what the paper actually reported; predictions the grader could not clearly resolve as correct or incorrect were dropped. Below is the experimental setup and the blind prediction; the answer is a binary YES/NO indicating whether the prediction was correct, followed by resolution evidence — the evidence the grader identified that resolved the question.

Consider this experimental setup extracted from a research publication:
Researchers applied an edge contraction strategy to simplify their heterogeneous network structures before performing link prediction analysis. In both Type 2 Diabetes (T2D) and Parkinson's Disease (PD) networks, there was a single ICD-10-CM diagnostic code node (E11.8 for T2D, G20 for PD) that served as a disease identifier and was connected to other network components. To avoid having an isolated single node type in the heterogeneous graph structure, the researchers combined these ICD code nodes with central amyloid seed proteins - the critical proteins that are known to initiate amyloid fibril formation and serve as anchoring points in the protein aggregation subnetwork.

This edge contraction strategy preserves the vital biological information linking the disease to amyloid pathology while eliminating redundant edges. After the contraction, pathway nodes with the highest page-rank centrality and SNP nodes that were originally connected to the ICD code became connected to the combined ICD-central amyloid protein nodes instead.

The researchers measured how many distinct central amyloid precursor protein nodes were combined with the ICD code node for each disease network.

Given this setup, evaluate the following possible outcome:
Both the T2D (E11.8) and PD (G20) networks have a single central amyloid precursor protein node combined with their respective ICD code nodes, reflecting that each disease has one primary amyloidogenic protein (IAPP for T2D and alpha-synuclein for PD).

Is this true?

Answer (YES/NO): NO